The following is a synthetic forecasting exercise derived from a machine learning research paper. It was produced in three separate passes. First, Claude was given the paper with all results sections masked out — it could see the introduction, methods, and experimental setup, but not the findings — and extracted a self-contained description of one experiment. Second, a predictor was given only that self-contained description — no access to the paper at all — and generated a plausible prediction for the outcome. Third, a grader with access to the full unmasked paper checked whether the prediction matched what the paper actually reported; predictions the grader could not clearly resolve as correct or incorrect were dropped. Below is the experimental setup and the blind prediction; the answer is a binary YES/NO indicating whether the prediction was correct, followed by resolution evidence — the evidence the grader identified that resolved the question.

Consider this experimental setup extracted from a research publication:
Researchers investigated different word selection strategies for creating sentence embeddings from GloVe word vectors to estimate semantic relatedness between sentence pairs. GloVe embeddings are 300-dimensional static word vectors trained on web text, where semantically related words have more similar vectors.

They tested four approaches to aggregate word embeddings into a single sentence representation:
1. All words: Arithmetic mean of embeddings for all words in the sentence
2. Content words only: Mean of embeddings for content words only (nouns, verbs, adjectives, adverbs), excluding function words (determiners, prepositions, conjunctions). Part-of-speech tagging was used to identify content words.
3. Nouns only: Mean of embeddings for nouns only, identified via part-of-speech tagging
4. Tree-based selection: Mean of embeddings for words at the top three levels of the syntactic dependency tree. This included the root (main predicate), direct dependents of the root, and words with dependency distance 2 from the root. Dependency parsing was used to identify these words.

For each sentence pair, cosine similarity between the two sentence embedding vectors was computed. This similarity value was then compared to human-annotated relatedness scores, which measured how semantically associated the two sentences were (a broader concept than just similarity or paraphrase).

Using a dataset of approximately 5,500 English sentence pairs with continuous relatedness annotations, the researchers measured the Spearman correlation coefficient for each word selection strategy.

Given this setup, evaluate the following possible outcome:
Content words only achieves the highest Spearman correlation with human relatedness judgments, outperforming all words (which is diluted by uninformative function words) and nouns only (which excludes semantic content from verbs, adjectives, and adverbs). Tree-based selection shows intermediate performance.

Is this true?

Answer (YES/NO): NO